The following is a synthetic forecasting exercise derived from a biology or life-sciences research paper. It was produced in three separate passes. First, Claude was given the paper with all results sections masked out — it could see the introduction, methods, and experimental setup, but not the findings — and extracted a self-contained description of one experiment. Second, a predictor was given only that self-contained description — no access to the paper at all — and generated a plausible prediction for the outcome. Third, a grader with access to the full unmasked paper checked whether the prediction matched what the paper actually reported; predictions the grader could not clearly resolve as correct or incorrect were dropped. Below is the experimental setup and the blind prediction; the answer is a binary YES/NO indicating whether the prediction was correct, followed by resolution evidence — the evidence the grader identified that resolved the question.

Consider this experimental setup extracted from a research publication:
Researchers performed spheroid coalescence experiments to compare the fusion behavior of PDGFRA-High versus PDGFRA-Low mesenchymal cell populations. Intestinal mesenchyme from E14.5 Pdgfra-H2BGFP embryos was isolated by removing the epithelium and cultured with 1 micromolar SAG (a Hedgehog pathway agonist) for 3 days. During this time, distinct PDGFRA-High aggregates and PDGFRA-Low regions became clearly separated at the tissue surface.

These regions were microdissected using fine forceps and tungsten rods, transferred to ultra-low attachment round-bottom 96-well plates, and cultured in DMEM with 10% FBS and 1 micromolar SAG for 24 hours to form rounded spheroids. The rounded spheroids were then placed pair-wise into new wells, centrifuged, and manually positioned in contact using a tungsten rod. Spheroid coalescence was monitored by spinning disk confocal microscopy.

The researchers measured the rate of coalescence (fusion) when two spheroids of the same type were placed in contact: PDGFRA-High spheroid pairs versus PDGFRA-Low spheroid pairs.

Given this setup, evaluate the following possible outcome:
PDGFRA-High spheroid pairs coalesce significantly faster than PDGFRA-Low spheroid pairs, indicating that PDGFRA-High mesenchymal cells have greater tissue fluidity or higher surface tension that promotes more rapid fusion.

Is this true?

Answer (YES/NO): YES